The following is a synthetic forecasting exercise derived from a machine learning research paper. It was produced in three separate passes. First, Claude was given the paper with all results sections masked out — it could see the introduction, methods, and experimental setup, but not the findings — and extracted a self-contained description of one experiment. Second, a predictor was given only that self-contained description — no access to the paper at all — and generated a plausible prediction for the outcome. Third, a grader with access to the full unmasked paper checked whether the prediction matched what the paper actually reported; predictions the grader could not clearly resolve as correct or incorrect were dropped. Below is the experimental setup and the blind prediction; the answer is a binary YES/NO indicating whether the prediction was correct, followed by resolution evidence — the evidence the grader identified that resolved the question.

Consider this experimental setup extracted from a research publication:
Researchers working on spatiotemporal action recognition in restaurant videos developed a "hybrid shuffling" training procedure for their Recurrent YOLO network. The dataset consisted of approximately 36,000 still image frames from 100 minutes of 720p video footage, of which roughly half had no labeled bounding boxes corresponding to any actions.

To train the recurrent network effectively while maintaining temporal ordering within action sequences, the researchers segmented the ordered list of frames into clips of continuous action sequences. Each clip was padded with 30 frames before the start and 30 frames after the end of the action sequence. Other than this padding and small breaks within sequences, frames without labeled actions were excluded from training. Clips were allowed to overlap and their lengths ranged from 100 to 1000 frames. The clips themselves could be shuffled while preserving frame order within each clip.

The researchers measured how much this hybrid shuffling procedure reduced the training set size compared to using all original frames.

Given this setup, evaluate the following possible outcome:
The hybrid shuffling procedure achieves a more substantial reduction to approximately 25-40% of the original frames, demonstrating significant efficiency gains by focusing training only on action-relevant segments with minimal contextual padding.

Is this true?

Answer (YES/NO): NO